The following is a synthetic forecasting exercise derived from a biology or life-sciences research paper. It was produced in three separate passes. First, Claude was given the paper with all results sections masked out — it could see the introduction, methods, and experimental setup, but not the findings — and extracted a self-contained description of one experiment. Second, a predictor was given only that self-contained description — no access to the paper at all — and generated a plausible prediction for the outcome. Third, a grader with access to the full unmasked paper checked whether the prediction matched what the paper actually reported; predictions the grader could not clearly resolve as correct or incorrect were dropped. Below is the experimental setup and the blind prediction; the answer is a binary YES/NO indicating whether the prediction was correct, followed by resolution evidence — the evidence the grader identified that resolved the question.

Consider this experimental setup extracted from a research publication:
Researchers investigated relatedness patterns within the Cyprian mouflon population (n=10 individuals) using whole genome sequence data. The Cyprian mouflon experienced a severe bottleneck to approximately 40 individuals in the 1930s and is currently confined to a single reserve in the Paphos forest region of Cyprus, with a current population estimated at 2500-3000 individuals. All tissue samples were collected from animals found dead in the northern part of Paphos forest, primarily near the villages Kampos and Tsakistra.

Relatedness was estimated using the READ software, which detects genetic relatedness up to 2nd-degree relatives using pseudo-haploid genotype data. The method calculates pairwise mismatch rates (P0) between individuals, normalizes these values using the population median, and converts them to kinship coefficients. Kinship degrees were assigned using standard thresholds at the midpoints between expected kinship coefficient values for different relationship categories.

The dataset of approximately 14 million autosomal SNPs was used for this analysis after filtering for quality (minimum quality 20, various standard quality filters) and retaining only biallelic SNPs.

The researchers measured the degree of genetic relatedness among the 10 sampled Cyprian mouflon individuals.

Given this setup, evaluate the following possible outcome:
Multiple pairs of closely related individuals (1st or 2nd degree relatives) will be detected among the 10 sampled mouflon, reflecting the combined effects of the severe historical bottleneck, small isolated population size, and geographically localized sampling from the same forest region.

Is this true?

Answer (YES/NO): NO